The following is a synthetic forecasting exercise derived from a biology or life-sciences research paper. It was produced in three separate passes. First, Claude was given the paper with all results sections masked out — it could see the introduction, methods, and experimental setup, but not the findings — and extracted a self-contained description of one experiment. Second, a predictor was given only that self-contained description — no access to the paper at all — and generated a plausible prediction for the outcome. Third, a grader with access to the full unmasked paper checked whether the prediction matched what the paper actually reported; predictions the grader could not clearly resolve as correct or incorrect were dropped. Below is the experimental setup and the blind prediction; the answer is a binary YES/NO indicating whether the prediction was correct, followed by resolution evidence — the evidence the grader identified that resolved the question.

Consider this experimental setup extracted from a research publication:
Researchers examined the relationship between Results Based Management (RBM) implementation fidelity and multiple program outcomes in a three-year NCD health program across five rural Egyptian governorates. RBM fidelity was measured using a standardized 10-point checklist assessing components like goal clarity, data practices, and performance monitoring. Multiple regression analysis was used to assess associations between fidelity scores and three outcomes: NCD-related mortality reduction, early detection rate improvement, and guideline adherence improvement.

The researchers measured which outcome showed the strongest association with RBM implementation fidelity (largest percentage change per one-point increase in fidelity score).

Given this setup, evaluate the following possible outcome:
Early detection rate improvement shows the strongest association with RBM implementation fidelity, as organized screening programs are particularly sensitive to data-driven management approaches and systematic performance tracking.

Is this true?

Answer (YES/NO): NO